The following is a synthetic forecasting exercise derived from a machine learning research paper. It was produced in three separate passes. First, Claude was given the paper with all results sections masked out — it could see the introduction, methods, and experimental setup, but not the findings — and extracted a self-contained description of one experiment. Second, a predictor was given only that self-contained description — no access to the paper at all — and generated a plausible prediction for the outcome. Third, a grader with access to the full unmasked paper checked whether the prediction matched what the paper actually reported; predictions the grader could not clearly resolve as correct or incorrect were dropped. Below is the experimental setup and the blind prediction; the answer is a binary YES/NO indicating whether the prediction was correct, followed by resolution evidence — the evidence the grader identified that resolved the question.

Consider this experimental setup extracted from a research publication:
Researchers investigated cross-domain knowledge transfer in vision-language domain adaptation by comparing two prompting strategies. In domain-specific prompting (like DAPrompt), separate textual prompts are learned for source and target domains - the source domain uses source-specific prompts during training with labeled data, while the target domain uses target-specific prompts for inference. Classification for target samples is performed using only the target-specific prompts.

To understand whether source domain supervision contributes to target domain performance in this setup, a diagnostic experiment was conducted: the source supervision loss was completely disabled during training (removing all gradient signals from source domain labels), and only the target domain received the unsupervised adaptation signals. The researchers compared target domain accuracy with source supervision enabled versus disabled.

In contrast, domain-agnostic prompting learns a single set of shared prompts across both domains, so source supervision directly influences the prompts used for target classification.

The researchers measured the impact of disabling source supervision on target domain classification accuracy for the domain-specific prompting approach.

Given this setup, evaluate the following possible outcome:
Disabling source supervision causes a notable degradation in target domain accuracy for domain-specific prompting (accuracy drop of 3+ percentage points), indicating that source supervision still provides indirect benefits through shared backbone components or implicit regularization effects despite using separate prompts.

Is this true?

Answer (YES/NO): NO